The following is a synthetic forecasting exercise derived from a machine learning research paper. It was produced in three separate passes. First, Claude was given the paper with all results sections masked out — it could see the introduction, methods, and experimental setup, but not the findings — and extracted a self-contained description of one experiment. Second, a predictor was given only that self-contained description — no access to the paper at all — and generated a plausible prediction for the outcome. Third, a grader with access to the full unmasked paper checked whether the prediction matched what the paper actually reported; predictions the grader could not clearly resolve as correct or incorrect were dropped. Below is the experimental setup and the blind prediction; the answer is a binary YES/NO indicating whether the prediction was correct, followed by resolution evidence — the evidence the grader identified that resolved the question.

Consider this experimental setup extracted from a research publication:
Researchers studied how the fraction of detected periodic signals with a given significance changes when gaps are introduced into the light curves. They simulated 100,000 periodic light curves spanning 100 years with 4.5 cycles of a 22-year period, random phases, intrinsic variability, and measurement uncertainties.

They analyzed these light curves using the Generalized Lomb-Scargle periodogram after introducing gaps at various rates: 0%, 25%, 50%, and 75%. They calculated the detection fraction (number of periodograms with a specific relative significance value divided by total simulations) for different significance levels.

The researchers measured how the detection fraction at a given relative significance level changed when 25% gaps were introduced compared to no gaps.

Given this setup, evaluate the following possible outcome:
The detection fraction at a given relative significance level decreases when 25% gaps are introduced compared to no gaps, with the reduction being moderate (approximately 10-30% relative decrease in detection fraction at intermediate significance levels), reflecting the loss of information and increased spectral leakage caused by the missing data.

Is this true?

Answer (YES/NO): NO